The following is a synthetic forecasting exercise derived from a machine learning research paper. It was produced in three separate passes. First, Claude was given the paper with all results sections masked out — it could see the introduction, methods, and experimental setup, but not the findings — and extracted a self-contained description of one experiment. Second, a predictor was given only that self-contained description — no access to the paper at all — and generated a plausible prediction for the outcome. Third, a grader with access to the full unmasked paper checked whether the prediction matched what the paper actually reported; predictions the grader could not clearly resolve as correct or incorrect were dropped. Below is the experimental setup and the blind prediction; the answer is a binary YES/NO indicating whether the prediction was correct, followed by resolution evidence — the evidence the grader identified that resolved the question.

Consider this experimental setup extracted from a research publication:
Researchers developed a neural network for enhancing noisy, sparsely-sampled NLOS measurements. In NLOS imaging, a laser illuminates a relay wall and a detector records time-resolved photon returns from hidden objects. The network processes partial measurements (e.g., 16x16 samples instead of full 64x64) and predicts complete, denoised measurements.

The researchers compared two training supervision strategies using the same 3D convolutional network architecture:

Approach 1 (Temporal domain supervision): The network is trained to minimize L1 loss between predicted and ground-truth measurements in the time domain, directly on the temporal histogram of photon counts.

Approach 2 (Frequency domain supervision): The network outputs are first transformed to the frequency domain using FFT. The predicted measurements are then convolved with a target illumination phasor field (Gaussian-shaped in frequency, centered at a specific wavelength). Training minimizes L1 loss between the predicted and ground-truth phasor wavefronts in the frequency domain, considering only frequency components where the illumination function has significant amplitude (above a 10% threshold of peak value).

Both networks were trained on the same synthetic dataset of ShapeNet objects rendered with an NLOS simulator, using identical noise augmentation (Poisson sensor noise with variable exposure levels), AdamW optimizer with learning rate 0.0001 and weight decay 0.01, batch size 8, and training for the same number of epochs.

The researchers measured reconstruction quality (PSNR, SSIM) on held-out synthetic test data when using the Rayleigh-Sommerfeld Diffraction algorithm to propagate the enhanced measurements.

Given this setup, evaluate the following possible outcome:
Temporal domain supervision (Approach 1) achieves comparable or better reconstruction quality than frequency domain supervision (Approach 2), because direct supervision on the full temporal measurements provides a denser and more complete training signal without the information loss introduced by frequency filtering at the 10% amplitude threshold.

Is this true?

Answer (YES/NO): NO